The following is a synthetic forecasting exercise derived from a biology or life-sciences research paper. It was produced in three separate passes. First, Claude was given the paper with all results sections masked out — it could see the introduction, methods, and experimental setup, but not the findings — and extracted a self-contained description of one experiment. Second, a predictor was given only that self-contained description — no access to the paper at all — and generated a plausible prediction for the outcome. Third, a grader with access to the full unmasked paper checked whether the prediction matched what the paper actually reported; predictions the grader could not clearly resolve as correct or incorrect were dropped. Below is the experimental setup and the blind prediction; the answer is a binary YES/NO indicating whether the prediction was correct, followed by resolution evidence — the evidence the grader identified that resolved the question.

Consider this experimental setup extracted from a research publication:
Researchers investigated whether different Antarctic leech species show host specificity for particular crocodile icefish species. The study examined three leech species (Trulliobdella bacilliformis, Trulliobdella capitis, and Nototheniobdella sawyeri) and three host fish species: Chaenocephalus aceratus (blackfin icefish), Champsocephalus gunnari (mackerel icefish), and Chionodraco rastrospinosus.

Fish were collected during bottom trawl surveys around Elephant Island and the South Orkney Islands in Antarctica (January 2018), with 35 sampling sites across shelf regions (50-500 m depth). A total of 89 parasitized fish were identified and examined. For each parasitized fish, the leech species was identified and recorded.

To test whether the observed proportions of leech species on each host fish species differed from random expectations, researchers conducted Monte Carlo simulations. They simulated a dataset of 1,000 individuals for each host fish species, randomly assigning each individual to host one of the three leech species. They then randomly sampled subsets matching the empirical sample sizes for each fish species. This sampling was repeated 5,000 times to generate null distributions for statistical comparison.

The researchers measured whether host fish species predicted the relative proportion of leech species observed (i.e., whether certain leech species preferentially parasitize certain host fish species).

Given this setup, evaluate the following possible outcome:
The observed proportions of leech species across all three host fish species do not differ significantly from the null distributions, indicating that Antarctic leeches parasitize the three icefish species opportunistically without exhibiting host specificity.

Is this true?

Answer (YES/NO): NO